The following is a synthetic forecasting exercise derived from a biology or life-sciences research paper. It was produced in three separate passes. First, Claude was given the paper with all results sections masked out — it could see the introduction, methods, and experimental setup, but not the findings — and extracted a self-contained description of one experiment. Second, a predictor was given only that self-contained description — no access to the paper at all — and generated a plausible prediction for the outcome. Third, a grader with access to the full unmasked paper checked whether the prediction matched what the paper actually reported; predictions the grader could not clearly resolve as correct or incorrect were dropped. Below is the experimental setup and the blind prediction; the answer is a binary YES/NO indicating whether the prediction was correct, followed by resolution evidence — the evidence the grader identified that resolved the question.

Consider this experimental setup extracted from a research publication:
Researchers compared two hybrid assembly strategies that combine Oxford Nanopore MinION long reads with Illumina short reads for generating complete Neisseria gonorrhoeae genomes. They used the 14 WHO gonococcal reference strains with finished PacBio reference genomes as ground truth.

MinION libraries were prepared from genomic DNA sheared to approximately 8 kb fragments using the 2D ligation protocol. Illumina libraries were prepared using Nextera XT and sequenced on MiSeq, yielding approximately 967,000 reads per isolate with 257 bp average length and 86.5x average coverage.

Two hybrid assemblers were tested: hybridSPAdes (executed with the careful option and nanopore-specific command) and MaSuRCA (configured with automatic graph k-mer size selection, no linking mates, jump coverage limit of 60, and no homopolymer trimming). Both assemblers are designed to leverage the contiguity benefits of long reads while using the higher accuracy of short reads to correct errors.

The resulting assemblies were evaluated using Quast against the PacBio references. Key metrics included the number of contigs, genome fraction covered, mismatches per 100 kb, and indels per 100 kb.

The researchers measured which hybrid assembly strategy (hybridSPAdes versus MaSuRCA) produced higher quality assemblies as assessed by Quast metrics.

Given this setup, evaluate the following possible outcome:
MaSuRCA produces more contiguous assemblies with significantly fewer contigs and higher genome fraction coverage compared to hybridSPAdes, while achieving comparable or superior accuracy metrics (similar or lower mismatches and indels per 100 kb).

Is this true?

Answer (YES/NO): YES